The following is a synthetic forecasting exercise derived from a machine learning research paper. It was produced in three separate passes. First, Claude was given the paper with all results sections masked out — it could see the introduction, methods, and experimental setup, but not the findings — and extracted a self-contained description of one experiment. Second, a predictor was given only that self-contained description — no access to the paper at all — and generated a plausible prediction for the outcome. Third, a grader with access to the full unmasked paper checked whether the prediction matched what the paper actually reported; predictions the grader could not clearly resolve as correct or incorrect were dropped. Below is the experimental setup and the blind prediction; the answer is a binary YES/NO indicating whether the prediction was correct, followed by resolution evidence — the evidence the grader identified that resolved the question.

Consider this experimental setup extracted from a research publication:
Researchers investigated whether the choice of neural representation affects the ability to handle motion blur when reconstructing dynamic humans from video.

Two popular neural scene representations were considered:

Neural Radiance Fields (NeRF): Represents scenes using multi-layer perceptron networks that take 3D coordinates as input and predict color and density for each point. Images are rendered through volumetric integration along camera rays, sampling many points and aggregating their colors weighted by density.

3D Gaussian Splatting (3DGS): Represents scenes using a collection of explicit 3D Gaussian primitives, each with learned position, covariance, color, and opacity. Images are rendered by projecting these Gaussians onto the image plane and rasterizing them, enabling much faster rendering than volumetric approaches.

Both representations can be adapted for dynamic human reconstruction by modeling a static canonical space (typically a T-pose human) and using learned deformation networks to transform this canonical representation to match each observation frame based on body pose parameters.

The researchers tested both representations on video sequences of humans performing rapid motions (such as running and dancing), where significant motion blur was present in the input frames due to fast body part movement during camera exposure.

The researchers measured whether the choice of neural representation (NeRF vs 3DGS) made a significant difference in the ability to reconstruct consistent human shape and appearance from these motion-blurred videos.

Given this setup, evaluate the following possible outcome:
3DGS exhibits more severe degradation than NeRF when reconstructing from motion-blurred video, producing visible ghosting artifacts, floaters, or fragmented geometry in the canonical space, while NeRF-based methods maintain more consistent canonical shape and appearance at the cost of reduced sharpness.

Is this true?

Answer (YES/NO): NO